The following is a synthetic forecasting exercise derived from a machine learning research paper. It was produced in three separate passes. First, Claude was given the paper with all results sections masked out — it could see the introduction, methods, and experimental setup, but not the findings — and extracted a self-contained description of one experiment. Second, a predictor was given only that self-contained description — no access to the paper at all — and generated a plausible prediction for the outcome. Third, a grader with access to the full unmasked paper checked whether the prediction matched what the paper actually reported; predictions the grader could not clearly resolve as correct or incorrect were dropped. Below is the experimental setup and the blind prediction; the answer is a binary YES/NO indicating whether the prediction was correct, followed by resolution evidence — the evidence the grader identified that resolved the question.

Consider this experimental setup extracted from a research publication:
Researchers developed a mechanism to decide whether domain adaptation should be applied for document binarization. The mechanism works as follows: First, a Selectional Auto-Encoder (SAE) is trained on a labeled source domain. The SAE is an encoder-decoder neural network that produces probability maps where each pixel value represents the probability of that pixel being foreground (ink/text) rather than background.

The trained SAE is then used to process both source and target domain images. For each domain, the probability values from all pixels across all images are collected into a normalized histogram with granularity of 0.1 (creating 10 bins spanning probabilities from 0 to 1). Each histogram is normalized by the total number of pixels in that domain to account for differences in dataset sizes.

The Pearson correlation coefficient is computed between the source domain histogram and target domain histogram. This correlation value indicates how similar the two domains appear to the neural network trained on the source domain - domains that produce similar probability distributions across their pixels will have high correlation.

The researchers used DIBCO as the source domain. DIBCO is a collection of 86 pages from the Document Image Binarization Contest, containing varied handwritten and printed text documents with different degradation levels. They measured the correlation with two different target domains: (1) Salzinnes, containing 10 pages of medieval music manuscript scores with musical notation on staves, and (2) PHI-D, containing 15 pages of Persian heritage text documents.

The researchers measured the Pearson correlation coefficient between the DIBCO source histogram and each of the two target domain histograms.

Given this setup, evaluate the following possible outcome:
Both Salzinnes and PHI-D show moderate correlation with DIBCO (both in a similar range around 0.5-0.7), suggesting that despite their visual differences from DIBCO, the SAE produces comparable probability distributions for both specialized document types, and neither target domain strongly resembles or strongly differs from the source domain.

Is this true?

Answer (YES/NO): NO